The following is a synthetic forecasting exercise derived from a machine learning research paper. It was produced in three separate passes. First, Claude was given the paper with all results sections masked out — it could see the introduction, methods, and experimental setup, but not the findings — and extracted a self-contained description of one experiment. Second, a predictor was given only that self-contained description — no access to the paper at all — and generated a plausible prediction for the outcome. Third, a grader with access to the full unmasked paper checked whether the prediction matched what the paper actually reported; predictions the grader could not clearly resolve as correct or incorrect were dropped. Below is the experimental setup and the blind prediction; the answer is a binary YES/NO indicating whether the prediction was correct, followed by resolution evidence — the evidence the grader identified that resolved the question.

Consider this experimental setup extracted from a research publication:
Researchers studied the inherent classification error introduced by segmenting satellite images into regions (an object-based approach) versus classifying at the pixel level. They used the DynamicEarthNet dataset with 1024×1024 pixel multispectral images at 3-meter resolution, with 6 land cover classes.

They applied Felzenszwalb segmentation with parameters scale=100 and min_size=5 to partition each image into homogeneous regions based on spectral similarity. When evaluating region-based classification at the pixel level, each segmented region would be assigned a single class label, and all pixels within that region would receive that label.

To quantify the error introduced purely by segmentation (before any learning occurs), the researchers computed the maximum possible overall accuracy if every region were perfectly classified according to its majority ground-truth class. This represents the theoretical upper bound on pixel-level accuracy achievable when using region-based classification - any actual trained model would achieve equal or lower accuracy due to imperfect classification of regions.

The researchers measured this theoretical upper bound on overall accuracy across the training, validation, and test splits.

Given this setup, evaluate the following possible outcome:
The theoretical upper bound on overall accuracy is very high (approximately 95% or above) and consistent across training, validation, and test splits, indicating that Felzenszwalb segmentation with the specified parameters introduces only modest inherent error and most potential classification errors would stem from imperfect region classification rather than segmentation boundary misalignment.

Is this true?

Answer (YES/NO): NO